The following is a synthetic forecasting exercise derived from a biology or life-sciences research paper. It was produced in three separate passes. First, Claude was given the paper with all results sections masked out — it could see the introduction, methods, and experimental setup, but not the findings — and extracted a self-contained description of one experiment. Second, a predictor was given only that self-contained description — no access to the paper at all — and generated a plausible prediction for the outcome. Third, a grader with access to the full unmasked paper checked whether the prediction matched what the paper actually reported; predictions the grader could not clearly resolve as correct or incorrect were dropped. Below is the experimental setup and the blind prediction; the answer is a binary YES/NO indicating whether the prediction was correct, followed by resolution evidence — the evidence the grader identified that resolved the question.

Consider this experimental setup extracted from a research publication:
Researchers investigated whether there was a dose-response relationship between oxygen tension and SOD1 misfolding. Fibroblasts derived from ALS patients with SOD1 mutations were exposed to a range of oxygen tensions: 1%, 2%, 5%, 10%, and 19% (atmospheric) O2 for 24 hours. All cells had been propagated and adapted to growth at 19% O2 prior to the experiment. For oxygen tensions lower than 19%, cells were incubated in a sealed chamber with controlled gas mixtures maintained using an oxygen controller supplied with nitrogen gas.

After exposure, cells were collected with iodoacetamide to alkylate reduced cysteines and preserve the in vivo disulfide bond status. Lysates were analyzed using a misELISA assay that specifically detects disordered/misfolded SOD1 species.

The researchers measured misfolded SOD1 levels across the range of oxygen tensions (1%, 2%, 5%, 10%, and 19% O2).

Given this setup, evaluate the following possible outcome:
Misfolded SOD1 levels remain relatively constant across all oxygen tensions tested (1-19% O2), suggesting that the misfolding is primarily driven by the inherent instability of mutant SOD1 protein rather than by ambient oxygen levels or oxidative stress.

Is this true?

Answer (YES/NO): NO